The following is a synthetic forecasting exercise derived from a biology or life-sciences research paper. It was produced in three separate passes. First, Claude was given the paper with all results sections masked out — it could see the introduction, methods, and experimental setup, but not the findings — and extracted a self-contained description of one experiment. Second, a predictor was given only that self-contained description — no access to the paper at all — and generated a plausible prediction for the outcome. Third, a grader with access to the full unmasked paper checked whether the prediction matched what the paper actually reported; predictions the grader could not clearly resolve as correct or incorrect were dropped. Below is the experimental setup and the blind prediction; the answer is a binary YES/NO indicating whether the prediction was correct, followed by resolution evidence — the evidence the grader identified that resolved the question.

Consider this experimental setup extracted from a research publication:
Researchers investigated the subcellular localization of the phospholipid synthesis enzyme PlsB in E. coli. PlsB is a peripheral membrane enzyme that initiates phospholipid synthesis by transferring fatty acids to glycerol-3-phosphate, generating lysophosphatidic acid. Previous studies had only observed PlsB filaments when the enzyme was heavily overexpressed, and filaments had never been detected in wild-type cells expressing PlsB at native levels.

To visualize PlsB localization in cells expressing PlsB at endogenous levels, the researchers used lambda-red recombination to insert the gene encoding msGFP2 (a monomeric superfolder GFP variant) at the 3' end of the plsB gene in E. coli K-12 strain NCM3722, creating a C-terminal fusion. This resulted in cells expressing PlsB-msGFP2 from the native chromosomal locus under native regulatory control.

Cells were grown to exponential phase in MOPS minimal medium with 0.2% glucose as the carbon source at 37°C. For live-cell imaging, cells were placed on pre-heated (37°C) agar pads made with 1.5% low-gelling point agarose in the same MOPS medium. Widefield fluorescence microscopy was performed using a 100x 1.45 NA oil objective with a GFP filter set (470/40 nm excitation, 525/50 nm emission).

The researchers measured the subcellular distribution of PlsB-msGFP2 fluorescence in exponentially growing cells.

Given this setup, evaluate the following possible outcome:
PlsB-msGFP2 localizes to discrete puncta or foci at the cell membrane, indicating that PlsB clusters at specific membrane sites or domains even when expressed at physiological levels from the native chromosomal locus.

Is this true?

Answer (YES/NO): YES